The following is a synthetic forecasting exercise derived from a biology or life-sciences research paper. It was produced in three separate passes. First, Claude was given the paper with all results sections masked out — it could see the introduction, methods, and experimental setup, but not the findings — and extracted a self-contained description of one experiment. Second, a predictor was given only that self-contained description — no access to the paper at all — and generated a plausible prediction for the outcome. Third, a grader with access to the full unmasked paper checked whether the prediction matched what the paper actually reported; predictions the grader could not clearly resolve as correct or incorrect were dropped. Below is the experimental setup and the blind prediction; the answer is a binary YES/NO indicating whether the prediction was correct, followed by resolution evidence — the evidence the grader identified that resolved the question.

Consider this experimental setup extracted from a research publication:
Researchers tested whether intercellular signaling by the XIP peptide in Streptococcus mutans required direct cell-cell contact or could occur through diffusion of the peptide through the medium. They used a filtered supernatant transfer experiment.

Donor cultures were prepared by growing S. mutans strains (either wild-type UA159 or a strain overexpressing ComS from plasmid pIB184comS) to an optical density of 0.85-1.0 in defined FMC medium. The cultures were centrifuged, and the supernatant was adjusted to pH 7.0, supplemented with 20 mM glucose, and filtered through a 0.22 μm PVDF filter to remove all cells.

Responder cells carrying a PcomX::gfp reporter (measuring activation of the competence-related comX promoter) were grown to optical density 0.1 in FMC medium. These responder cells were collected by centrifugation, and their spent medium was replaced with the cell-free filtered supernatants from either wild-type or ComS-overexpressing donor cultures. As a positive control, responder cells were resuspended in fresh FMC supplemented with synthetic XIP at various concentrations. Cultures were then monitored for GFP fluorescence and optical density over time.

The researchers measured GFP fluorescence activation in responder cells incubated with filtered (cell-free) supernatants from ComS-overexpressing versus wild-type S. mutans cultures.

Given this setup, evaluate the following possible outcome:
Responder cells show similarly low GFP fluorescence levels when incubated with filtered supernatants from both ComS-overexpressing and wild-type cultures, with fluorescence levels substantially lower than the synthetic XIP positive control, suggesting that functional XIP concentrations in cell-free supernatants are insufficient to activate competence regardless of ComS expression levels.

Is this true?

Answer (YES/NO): NO